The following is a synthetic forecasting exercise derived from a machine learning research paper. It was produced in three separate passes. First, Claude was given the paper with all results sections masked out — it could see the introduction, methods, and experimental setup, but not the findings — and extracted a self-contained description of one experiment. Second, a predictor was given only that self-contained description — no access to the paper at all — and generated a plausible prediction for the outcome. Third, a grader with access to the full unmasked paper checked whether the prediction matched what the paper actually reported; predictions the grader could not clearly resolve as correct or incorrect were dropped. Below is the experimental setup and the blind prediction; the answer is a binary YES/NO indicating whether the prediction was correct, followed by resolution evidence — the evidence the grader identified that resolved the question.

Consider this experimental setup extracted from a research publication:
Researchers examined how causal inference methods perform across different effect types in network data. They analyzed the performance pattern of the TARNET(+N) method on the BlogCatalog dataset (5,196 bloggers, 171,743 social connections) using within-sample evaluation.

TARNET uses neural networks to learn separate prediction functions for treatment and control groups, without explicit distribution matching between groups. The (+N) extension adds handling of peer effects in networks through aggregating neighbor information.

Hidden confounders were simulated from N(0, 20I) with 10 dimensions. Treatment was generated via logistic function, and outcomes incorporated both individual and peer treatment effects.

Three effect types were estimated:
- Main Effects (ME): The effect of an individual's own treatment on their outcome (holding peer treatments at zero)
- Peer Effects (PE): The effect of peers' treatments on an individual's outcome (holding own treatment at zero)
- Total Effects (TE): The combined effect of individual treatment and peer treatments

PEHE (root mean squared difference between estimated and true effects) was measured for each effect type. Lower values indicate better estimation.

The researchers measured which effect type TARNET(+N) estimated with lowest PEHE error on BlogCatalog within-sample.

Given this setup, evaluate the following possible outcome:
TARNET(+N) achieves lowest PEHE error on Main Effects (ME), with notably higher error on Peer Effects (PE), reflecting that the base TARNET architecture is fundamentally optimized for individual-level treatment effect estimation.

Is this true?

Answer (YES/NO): NO